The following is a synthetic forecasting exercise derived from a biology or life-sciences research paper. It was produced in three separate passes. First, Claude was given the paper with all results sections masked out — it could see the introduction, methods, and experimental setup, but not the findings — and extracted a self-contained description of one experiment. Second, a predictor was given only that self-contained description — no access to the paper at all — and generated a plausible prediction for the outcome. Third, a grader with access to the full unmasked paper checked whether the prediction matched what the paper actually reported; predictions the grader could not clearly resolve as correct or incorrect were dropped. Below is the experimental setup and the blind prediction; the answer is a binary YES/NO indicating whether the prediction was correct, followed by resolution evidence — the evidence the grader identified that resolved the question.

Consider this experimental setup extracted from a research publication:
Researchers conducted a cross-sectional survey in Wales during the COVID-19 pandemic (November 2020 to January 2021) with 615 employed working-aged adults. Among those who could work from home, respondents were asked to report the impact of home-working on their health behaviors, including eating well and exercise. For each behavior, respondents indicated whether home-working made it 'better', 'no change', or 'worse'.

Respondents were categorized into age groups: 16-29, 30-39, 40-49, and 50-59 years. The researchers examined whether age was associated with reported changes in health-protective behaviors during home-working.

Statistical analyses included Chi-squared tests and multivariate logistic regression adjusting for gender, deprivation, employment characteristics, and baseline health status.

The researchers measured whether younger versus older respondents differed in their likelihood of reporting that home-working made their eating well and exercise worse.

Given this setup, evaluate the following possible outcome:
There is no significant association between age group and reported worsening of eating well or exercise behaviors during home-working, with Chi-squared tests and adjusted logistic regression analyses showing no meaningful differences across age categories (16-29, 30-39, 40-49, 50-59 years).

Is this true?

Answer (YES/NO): NO